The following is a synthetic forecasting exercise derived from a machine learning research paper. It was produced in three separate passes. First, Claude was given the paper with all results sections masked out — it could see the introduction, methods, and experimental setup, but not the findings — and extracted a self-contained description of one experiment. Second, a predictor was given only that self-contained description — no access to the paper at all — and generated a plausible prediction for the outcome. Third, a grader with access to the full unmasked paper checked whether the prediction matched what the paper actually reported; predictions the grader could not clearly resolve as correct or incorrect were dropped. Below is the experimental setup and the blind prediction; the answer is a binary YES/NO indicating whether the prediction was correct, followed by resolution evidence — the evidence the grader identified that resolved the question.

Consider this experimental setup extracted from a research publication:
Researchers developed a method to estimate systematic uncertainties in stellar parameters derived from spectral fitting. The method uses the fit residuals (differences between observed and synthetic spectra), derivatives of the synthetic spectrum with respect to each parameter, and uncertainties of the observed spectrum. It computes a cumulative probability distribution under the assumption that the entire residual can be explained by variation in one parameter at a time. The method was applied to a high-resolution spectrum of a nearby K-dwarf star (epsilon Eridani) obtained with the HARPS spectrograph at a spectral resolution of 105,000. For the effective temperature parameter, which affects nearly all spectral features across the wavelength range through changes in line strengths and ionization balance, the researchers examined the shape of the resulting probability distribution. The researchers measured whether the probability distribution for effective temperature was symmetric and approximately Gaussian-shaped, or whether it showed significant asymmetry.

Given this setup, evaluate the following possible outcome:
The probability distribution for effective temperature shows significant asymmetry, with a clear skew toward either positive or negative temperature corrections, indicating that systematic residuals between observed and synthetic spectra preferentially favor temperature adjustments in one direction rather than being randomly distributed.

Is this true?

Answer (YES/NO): NO